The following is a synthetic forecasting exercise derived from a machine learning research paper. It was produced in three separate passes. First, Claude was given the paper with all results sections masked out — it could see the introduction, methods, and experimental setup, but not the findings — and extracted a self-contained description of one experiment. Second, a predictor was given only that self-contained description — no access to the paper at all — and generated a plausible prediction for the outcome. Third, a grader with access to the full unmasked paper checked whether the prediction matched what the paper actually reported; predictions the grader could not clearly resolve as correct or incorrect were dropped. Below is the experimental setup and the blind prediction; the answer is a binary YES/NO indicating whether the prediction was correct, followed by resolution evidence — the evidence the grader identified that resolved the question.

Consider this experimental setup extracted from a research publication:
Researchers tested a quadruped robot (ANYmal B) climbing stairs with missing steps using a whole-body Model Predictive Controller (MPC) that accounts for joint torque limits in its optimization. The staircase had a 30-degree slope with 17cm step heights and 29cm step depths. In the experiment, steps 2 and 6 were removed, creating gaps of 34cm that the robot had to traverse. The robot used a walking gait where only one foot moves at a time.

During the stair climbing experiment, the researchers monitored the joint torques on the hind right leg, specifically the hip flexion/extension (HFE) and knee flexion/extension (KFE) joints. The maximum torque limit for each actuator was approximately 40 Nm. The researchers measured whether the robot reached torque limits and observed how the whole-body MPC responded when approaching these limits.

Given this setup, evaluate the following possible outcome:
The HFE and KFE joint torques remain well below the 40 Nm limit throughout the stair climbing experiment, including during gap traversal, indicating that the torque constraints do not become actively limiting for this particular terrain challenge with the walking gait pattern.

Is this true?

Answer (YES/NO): NO